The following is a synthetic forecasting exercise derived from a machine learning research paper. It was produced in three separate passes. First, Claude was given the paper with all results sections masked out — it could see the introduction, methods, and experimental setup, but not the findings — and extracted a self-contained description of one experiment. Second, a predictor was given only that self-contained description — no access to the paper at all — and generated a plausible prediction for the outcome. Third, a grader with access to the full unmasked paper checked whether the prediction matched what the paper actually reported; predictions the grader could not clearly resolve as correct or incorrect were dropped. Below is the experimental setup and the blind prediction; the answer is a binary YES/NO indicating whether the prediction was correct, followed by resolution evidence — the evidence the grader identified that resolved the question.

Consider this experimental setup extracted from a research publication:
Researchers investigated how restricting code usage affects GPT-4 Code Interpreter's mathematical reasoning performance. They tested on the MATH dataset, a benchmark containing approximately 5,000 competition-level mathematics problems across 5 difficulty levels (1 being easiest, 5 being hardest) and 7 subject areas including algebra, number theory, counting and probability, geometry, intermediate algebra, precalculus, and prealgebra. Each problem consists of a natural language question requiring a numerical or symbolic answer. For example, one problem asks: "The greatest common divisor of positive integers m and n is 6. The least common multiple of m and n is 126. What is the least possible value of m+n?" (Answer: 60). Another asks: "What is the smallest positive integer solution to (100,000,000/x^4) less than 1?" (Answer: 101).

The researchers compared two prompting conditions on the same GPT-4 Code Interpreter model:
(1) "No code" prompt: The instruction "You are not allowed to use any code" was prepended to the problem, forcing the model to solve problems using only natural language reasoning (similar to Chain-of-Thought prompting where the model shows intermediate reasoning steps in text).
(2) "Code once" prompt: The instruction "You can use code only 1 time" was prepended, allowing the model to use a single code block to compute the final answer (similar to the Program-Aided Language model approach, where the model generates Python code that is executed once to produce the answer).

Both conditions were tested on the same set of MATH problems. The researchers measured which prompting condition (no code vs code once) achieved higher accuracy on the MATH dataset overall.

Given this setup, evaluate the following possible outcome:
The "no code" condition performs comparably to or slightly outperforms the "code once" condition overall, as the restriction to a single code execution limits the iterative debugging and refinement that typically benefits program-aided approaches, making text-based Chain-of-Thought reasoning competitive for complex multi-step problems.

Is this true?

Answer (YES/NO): NO